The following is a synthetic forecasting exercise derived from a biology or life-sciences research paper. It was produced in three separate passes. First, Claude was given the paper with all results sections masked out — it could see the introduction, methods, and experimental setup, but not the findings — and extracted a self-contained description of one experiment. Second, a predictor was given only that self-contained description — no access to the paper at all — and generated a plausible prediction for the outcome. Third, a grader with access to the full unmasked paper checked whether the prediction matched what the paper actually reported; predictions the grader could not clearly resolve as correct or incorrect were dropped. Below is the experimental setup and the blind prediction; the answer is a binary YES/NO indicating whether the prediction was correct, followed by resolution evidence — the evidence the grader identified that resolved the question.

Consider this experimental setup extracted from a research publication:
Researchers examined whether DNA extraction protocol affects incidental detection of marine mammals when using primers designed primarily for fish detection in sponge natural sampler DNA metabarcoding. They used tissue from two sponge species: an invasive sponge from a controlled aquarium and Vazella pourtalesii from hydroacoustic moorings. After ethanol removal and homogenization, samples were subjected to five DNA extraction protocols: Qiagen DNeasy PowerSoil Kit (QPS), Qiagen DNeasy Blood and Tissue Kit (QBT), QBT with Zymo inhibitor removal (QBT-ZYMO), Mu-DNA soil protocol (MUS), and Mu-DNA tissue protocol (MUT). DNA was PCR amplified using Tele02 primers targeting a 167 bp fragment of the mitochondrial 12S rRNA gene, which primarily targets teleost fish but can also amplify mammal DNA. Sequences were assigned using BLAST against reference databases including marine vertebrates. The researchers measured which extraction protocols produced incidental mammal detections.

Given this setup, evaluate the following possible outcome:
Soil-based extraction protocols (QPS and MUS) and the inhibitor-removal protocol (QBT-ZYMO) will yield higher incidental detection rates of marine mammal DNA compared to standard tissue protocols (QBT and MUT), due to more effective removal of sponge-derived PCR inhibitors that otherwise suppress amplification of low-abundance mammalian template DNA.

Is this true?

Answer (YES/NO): NO